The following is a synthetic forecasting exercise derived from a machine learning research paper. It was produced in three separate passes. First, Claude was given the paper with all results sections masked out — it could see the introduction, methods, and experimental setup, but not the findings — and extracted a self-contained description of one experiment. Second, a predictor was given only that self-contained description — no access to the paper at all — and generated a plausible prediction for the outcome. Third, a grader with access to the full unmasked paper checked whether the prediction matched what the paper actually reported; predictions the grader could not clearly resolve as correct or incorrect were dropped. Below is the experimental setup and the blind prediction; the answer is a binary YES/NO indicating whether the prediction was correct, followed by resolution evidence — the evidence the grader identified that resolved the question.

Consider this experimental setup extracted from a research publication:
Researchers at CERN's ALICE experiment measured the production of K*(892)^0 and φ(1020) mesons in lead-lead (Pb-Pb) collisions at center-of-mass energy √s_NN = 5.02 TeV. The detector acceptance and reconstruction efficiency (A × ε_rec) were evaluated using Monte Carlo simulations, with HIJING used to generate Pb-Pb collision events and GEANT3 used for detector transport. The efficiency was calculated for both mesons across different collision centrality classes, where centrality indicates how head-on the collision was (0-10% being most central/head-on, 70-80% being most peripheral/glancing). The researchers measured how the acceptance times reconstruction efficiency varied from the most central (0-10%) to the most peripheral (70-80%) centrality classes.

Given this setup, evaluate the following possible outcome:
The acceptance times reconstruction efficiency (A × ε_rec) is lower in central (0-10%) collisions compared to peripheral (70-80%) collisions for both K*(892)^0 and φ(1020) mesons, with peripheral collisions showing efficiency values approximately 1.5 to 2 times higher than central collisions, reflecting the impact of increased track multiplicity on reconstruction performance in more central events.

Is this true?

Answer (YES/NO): NO